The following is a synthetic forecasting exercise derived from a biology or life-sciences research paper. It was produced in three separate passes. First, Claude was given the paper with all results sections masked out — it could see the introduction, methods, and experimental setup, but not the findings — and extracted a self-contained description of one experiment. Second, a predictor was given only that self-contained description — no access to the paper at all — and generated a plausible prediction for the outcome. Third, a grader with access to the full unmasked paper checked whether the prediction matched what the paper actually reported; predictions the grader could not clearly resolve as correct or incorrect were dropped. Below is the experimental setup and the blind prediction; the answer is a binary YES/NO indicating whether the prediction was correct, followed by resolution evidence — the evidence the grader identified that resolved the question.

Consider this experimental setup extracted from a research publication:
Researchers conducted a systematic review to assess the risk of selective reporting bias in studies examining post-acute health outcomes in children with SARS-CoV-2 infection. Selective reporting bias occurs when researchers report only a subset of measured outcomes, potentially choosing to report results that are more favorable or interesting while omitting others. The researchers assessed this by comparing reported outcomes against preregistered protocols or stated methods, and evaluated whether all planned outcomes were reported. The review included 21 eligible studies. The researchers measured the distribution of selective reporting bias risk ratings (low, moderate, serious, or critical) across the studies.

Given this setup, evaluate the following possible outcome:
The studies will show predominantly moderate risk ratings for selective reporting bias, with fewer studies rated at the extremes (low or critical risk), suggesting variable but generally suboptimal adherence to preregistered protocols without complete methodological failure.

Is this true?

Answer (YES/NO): NO